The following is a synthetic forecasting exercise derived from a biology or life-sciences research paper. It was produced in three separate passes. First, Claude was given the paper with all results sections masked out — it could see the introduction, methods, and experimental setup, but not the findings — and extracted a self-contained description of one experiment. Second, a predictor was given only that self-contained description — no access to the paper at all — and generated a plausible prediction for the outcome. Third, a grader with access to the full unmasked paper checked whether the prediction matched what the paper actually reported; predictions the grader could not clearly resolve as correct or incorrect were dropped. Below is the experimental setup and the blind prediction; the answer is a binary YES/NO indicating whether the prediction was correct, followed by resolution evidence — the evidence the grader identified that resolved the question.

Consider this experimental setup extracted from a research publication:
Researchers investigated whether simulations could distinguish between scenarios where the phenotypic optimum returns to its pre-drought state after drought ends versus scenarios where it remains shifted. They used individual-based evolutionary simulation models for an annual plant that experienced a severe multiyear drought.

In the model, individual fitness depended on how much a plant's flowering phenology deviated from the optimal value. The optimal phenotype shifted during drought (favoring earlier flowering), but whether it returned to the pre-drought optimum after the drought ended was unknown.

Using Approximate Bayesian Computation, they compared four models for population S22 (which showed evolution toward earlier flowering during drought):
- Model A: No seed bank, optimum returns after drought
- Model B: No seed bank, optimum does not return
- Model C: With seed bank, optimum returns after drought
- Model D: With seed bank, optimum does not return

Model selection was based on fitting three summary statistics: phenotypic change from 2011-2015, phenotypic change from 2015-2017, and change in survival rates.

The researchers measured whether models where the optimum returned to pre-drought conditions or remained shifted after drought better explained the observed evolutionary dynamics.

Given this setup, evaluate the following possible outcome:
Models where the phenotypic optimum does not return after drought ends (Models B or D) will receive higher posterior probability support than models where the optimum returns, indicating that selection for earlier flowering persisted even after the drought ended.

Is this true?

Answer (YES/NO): YES